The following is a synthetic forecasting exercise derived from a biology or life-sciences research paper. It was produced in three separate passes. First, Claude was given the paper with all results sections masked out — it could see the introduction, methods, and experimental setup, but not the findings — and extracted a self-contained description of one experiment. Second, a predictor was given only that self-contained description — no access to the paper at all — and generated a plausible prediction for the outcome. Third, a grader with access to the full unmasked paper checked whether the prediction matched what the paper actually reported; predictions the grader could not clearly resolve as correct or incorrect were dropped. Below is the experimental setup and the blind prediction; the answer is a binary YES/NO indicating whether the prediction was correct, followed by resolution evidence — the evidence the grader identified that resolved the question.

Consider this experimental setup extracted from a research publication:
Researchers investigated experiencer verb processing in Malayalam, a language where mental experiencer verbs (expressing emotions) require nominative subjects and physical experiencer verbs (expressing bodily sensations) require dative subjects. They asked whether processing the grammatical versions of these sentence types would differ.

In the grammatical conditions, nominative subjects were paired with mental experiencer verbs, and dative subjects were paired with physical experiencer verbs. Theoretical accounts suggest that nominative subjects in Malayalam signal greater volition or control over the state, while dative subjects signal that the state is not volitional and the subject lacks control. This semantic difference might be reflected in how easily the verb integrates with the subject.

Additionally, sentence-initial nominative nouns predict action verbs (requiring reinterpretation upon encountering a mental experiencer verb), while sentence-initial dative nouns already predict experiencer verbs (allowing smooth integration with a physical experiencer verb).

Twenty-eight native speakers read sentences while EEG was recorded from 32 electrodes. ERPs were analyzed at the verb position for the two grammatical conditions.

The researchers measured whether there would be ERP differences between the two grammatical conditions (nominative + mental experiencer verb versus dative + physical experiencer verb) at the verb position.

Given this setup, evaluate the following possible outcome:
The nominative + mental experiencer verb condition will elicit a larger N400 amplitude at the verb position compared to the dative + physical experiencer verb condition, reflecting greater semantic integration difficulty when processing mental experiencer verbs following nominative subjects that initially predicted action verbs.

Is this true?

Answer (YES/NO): NO